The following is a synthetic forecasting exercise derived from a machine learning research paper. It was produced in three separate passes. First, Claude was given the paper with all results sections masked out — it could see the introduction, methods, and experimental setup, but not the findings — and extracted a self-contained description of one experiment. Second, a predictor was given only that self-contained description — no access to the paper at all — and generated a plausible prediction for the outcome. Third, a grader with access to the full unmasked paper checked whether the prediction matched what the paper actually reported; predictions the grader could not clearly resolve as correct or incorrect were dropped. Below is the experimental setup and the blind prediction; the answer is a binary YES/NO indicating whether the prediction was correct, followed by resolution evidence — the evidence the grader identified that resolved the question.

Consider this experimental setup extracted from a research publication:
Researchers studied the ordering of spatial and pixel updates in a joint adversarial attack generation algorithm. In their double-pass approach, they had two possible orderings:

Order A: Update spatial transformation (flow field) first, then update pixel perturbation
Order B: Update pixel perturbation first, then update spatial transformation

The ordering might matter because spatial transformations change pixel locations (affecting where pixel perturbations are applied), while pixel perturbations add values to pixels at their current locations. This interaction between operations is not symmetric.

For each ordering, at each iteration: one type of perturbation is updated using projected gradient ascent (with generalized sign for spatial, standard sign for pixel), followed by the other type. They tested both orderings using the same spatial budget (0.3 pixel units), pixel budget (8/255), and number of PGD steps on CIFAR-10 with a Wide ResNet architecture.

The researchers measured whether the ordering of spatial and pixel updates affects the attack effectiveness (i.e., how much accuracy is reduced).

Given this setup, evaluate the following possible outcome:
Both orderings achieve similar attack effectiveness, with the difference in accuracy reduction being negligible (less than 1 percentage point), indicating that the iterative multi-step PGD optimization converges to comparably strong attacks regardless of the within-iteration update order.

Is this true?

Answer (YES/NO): NO